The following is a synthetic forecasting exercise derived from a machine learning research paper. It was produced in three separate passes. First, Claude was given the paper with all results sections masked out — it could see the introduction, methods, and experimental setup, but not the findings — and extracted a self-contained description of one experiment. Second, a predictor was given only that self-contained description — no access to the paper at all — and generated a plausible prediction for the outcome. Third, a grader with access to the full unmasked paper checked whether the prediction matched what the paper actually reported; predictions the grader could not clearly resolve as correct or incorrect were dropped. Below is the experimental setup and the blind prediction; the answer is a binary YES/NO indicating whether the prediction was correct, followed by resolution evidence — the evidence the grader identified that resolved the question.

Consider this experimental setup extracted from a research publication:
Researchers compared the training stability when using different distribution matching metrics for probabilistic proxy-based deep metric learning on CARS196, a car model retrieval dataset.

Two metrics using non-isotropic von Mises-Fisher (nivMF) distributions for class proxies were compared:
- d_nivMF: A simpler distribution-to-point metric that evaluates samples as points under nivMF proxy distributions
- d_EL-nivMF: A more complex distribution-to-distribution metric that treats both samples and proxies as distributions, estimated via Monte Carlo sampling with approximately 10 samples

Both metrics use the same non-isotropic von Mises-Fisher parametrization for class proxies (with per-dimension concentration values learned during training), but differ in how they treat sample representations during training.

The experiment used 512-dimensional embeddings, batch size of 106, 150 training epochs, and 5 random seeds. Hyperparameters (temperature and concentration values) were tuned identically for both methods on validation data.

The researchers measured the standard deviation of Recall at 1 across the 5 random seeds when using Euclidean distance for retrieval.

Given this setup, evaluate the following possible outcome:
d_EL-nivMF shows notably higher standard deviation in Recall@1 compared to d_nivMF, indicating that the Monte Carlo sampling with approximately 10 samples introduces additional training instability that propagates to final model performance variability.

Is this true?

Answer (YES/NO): YES